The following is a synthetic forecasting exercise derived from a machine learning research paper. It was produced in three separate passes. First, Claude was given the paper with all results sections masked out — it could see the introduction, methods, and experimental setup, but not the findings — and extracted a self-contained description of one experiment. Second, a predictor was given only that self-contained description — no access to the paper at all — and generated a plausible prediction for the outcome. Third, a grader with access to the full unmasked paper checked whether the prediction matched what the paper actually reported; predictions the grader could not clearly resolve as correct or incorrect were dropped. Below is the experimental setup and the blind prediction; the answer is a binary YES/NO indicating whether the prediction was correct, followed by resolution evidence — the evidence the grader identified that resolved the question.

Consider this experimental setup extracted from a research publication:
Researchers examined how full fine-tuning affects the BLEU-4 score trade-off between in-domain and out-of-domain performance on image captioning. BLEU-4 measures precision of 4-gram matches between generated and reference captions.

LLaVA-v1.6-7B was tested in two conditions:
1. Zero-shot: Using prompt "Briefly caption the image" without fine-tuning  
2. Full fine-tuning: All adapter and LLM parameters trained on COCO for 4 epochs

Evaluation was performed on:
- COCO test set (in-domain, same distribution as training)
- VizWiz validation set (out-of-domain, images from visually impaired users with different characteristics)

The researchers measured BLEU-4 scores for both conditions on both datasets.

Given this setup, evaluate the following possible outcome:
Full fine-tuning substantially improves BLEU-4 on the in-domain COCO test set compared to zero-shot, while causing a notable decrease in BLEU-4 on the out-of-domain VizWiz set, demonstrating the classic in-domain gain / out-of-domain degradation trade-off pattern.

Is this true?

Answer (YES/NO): NO